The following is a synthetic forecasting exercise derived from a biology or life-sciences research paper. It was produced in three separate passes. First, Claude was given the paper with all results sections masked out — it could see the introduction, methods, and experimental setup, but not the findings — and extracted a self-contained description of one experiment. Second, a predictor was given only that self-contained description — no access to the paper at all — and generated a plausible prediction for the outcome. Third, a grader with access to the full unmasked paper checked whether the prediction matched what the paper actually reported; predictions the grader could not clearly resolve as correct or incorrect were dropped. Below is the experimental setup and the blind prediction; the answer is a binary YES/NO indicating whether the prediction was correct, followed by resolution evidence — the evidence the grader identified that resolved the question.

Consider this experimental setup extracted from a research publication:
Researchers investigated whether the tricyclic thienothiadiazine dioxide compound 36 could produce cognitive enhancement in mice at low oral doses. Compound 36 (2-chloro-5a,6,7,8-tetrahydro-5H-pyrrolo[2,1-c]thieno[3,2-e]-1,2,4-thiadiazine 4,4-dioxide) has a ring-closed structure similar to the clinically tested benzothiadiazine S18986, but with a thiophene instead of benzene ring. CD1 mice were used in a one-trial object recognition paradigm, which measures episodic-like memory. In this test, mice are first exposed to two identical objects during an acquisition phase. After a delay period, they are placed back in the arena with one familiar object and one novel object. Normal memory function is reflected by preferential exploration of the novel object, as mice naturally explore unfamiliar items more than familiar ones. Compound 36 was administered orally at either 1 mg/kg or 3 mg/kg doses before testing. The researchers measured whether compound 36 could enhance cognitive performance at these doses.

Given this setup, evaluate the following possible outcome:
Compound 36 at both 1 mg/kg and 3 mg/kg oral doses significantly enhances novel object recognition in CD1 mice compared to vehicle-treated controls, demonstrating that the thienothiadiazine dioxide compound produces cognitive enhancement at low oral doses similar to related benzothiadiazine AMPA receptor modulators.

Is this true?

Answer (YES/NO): NO